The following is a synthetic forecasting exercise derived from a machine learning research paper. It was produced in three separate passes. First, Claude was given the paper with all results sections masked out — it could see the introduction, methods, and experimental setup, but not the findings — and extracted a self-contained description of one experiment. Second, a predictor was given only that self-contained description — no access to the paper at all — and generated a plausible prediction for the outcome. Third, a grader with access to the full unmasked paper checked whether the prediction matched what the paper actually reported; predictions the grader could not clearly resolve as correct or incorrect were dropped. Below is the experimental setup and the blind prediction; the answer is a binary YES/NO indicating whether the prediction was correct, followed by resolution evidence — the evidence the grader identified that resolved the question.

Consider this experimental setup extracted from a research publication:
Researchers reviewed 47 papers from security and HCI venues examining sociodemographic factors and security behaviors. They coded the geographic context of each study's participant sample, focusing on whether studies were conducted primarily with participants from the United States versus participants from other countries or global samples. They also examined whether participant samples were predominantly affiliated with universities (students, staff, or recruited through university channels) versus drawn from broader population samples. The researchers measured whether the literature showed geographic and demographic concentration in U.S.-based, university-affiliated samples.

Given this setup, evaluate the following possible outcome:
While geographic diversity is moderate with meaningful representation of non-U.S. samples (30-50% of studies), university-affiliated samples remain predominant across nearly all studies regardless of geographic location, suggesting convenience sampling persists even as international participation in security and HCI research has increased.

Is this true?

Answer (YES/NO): NO